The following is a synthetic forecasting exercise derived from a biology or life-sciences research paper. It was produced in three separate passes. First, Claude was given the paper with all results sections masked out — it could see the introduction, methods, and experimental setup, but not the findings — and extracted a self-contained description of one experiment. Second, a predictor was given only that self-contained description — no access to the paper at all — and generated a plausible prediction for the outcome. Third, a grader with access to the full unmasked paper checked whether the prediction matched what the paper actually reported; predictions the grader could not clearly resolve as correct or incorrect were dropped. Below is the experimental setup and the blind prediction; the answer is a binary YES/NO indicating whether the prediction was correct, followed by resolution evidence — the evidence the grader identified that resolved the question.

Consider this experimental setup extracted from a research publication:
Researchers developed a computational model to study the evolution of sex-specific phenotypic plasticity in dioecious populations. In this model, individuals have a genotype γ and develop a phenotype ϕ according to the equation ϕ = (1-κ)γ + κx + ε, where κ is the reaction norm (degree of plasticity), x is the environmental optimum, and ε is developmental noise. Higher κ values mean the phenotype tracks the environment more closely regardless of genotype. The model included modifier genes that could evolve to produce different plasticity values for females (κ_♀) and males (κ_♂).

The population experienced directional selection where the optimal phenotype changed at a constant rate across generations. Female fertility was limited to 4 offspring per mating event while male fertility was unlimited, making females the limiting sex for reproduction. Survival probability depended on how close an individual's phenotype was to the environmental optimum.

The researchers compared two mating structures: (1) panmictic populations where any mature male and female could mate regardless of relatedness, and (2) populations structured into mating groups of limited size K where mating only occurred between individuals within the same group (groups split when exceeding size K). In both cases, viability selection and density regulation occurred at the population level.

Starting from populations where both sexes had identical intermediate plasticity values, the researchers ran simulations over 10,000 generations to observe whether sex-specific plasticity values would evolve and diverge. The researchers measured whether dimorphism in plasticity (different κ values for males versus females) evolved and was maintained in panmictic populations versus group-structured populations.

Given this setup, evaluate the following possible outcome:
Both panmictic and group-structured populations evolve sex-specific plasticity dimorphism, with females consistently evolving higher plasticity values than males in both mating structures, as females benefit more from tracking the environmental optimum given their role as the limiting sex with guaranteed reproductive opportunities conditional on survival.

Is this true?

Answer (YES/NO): NO